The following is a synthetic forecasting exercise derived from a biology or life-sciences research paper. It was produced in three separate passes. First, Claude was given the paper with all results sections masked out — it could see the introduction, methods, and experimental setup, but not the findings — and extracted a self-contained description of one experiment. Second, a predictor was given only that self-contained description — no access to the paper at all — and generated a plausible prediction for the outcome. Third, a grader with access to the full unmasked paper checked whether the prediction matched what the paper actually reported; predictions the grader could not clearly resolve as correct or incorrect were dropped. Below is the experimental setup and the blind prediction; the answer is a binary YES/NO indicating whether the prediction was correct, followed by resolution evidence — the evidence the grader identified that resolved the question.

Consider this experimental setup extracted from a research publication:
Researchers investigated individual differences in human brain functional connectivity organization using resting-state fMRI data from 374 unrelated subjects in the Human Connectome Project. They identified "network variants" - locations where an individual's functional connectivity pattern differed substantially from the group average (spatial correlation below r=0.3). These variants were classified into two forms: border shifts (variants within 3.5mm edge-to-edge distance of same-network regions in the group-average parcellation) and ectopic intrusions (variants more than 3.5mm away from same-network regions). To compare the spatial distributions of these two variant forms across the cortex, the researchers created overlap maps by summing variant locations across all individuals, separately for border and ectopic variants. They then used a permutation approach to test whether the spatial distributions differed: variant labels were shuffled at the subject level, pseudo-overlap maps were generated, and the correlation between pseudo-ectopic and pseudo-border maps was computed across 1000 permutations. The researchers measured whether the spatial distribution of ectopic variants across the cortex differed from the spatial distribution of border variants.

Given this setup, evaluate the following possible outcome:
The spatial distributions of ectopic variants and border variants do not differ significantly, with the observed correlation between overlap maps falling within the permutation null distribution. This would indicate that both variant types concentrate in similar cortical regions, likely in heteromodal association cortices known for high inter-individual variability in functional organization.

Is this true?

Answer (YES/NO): NO